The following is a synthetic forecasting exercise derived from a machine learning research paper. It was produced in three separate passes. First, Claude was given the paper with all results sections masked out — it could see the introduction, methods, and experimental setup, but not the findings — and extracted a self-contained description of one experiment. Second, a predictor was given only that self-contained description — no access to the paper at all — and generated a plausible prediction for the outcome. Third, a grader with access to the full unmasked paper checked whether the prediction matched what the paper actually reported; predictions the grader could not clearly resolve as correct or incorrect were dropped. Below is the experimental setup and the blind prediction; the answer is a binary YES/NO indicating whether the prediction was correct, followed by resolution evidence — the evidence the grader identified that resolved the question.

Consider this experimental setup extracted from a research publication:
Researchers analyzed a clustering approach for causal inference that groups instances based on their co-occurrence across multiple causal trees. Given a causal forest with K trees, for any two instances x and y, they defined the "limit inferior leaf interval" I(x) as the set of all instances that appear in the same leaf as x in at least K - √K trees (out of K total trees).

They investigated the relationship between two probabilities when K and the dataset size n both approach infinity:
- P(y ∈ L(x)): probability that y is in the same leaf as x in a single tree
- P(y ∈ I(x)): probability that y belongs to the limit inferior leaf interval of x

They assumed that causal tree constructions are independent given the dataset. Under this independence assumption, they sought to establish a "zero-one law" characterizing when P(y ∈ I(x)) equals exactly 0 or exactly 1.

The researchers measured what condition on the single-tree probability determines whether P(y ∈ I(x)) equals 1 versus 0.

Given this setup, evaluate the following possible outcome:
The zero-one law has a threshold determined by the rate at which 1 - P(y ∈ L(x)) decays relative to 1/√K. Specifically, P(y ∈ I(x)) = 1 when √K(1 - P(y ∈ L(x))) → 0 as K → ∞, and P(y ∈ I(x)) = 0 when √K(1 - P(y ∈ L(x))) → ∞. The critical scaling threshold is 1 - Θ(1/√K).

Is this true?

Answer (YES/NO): NO